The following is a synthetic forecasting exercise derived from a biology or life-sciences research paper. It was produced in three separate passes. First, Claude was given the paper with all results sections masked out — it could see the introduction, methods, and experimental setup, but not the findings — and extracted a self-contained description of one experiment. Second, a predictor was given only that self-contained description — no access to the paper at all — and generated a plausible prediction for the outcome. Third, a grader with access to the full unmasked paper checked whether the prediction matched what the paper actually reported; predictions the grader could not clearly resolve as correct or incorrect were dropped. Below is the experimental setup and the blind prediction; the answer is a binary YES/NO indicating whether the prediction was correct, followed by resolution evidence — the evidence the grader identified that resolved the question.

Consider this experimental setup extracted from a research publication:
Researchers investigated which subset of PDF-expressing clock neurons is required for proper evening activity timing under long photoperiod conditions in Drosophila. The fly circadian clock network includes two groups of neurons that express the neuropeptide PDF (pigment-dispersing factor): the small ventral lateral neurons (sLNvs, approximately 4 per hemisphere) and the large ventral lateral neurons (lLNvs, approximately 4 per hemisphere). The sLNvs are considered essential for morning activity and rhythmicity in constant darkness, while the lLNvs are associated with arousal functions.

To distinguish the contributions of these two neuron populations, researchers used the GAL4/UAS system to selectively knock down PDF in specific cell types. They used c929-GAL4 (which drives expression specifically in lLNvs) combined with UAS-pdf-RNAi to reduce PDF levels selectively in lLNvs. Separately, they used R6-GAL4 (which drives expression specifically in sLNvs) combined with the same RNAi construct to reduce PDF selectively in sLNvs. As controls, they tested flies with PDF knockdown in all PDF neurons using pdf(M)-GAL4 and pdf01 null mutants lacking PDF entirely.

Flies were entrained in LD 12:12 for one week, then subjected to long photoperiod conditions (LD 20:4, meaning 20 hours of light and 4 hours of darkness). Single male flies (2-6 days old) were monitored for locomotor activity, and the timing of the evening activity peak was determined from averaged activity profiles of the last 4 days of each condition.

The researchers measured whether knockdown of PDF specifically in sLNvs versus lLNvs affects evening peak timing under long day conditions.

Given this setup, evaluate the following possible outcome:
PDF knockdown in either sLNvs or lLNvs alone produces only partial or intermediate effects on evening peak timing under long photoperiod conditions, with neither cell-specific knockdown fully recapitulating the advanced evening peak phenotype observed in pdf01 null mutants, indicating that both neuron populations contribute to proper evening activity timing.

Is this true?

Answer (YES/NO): NO